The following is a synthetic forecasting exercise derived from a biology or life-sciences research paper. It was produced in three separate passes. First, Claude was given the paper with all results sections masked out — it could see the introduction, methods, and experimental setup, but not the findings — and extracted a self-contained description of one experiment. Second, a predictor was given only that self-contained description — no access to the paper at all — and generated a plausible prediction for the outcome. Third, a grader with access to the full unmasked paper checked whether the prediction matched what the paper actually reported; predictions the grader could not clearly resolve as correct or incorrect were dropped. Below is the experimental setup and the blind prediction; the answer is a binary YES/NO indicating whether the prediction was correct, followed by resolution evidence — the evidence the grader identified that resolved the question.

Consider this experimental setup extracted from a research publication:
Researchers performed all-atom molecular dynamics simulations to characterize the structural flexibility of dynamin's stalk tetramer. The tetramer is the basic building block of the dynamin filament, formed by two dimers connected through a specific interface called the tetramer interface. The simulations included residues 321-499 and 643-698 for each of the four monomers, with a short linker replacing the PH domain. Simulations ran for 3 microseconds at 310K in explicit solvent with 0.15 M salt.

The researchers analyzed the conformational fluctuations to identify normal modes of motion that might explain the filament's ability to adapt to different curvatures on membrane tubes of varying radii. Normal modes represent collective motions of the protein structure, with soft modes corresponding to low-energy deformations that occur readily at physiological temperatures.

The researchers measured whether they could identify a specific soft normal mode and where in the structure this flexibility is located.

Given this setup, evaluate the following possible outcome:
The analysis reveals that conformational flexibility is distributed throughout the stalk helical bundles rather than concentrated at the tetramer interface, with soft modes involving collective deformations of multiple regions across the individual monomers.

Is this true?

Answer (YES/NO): NO